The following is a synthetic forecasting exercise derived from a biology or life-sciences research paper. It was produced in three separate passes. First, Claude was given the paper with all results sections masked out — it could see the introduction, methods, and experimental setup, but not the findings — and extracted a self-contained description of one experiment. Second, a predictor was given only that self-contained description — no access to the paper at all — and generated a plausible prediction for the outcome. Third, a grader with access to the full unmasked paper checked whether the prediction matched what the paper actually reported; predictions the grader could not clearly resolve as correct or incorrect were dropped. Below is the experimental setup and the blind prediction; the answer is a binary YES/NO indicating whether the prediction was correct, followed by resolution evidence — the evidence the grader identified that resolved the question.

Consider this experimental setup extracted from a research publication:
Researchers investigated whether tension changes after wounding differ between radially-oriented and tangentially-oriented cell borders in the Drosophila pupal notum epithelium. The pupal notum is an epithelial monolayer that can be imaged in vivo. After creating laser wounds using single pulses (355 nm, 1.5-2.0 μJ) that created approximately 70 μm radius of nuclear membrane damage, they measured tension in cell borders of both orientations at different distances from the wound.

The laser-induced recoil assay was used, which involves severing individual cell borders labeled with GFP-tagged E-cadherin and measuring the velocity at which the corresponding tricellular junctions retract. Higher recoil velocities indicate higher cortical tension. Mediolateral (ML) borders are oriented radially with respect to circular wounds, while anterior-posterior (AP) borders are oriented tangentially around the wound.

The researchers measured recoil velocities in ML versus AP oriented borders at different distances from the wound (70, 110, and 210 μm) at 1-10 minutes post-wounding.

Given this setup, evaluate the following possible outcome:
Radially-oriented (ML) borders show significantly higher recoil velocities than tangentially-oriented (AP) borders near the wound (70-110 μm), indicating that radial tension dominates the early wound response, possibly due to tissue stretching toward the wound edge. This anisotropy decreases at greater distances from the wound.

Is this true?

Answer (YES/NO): NO